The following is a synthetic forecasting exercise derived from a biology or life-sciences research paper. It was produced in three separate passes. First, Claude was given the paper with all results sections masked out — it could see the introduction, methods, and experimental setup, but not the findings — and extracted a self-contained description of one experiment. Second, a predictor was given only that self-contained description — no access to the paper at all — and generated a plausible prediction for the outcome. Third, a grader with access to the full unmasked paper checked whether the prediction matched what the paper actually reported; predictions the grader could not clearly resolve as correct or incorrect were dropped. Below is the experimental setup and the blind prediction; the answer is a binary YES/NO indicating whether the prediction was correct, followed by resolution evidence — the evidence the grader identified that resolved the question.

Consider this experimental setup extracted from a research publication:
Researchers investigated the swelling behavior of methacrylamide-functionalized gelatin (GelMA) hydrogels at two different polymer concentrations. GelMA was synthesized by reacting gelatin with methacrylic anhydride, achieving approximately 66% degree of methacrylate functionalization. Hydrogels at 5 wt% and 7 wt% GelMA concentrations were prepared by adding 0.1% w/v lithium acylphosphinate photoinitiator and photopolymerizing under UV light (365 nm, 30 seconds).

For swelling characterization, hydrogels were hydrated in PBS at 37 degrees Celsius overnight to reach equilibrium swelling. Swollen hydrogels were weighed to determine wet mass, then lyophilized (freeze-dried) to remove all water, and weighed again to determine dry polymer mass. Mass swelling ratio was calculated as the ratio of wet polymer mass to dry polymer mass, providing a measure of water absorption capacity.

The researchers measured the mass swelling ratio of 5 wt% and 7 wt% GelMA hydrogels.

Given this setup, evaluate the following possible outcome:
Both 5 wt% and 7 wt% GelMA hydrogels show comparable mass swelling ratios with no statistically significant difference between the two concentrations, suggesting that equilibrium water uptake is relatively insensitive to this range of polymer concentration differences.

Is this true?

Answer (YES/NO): NO